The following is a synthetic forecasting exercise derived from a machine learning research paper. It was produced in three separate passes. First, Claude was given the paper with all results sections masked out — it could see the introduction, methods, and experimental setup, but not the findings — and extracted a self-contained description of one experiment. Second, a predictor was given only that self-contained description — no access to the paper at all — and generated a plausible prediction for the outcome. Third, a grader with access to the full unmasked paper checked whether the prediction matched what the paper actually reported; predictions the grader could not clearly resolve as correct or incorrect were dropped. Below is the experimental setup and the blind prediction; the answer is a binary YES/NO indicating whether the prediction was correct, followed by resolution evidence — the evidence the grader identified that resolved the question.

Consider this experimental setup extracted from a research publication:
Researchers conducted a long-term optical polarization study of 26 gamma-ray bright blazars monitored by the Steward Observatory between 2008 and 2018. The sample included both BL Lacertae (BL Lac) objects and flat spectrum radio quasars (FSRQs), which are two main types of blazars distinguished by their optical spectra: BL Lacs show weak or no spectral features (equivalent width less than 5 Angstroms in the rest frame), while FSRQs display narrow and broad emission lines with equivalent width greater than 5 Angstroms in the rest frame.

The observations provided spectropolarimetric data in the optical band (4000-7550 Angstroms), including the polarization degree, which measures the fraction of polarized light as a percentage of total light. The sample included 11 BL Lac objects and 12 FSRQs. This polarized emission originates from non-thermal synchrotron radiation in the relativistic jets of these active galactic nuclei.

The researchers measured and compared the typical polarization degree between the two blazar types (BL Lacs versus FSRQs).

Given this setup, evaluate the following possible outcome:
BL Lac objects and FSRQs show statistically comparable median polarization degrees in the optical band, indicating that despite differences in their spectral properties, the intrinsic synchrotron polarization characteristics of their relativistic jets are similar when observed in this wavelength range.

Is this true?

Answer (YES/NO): NO